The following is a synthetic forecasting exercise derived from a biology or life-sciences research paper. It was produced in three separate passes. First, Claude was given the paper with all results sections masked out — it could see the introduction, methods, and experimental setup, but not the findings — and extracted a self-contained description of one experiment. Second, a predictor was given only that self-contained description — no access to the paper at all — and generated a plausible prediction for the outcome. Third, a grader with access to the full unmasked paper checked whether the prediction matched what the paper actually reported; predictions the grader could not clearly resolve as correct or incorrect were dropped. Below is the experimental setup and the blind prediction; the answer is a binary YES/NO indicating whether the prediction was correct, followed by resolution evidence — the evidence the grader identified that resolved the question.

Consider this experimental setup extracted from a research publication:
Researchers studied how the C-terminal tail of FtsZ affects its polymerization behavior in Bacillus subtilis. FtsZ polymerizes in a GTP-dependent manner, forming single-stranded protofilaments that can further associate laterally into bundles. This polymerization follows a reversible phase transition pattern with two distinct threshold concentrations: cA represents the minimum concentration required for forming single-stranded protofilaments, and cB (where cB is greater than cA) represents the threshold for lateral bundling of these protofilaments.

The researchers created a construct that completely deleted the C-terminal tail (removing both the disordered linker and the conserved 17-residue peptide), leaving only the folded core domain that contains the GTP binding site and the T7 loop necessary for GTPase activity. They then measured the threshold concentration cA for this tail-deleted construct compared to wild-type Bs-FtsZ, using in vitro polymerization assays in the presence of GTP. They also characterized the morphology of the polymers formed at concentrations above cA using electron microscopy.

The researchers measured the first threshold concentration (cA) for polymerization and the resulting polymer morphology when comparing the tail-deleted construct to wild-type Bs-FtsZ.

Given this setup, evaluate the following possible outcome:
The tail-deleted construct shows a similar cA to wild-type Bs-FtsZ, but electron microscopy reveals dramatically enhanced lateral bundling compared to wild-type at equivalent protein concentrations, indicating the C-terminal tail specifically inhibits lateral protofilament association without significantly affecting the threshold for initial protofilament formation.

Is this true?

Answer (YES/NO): NO